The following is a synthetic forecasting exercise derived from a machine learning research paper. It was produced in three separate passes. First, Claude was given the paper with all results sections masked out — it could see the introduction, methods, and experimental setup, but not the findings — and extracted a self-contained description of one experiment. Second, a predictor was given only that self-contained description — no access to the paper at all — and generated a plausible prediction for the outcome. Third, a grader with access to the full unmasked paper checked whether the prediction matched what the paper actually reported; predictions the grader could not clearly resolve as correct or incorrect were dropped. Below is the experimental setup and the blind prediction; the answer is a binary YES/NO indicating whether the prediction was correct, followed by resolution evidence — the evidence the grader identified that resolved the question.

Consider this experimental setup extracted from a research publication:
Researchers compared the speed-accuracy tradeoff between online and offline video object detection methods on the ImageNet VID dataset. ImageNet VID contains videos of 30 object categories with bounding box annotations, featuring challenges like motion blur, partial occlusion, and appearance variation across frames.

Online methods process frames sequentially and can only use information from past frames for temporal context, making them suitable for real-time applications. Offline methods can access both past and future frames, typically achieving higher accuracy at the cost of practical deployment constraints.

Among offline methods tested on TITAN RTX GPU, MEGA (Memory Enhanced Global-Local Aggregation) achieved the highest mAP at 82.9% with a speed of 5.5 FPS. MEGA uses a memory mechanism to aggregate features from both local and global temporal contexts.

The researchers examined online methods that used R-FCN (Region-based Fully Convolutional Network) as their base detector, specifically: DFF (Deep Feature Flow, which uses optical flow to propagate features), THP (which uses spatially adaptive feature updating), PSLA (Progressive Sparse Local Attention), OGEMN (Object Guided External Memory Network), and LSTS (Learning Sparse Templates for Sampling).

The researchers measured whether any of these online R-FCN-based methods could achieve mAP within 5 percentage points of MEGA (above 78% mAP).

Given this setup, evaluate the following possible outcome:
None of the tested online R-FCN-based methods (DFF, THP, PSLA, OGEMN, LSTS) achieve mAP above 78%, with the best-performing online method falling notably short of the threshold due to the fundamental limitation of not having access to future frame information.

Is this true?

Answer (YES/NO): NO